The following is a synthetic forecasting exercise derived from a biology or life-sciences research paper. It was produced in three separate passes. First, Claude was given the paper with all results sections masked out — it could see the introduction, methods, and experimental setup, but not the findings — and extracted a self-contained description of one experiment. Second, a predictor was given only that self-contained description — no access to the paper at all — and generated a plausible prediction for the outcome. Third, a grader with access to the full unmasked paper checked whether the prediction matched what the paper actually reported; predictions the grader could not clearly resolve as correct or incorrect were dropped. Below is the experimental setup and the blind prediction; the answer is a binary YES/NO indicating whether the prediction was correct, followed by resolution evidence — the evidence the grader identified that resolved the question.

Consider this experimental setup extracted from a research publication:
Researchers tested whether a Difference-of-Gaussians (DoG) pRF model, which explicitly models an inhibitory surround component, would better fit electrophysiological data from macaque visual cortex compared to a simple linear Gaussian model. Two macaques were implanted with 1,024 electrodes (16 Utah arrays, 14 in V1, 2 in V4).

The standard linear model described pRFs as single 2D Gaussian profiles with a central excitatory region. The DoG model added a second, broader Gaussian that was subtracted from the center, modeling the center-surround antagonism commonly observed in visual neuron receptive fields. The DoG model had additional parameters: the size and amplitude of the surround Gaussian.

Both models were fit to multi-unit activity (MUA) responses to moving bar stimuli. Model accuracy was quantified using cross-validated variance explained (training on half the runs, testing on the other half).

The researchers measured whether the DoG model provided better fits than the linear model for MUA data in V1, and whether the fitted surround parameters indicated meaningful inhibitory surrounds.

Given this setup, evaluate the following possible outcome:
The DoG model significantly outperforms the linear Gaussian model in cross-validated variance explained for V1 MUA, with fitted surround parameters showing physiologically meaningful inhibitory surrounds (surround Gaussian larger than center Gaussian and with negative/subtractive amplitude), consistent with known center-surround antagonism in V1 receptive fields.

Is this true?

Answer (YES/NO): YES